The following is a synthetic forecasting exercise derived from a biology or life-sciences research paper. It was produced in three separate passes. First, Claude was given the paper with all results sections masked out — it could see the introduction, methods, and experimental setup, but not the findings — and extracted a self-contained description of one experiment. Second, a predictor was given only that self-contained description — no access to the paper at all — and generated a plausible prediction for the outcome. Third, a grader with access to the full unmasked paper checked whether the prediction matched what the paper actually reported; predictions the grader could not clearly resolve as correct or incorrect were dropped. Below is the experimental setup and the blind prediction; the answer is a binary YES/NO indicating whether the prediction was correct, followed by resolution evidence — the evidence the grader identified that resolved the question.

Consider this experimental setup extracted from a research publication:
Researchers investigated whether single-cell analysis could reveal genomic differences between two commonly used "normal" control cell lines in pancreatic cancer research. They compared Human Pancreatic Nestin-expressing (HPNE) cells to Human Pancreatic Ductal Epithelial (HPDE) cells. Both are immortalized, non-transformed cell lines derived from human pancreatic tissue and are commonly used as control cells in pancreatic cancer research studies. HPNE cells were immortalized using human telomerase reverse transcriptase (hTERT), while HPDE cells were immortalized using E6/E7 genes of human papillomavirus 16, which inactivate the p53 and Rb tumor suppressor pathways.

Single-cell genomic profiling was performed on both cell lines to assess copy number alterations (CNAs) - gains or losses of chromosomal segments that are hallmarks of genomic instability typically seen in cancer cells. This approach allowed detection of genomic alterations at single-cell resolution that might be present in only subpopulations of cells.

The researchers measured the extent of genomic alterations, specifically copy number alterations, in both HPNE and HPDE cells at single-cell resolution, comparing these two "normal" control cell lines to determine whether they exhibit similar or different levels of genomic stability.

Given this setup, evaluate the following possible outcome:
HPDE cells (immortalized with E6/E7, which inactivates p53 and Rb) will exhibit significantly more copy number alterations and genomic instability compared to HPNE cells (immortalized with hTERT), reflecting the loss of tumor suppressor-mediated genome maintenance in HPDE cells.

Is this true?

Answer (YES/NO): YES